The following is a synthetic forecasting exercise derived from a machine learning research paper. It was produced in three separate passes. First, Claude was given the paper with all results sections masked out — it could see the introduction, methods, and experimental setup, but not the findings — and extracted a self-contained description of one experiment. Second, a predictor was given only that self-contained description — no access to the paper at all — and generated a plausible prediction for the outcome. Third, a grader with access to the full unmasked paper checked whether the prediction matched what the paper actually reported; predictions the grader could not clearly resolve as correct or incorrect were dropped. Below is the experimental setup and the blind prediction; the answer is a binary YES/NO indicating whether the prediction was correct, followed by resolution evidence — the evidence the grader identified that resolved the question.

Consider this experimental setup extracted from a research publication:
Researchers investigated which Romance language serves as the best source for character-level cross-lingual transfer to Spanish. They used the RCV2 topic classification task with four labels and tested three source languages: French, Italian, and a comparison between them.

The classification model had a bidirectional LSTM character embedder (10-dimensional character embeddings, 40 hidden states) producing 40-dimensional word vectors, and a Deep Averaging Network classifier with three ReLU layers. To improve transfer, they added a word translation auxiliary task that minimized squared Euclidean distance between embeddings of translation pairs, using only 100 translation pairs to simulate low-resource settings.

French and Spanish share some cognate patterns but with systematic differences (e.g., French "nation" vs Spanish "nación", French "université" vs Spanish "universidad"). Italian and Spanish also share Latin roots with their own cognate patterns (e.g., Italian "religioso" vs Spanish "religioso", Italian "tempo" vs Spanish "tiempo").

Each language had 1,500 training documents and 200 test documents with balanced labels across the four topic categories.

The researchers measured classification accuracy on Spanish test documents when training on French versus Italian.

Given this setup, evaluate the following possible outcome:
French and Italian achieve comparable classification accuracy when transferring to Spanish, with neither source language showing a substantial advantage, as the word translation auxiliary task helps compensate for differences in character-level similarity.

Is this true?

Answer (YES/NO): NO